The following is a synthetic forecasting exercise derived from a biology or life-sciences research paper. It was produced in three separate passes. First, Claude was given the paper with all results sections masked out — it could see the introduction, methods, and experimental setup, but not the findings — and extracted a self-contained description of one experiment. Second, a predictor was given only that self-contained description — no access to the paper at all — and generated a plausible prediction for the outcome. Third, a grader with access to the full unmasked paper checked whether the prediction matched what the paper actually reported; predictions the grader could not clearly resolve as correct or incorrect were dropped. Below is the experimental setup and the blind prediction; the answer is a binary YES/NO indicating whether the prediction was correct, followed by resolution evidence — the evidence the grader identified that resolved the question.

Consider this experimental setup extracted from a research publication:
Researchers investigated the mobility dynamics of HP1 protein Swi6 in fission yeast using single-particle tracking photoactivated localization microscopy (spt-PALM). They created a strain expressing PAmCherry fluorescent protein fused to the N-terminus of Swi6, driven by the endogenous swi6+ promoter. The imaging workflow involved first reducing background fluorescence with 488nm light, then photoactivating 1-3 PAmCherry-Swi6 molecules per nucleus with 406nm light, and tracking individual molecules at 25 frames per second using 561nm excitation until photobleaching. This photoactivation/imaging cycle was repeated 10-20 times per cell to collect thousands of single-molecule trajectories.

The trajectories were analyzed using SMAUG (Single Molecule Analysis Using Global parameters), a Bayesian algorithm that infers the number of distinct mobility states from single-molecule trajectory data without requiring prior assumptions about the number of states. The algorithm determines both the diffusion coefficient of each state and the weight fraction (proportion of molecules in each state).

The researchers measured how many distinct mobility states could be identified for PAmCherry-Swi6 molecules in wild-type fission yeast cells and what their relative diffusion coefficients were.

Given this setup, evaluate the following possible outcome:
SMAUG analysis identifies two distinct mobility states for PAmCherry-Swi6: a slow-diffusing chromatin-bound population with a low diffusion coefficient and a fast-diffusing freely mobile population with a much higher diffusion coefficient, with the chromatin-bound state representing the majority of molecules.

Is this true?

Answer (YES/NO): NO